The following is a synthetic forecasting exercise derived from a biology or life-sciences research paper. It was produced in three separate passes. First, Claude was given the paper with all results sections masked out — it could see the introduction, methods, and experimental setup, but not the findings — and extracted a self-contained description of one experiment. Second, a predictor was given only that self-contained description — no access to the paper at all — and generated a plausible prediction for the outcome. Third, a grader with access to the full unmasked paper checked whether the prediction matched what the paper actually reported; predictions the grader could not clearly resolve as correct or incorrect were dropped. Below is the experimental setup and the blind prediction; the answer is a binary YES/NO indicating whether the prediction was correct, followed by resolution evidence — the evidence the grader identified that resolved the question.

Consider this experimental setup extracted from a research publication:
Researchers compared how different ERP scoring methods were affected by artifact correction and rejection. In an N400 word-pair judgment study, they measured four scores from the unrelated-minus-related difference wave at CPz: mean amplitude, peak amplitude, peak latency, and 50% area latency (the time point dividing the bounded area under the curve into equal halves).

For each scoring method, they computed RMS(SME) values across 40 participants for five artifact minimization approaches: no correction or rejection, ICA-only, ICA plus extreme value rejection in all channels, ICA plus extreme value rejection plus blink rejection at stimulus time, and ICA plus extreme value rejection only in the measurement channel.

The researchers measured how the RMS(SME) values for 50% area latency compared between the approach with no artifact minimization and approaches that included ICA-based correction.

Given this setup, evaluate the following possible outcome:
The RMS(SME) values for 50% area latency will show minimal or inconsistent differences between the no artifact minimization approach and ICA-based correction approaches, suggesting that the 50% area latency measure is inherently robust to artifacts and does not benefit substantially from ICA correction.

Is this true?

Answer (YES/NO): NO